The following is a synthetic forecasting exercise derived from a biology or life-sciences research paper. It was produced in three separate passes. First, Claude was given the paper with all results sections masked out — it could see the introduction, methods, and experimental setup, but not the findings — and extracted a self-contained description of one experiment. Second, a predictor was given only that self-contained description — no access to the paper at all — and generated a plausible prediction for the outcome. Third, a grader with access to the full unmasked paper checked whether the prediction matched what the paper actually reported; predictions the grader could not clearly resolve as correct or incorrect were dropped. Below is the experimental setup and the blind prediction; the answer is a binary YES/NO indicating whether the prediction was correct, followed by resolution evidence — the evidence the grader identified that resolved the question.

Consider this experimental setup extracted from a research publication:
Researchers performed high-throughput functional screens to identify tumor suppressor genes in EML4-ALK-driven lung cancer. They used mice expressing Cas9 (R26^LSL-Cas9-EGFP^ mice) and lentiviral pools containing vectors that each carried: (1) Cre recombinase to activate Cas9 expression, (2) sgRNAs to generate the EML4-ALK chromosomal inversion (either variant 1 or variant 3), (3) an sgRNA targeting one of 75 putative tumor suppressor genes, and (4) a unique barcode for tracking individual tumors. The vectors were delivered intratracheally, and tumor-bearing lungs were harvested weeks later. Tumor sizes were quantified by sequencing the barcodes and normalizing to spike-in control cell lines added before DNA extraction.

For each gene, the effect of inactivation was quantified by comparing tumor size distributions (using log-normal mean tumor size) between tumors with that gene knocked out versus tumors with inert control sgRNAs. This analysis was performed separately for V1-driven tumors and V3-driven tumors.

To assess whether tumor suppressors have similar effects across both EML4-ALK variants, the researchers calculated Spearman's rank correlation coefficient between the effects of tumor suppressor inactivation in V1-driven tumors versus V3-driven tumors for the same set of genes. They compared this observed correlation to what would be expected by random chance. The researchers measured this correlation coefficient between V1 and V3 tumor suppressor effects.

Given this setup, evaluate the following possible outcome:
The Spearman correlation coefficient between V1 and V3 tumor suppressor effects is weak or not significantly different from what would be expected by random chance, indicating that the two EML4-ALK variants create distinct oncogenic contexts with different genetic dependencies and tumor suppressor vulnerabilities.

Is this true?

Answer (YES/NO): YES